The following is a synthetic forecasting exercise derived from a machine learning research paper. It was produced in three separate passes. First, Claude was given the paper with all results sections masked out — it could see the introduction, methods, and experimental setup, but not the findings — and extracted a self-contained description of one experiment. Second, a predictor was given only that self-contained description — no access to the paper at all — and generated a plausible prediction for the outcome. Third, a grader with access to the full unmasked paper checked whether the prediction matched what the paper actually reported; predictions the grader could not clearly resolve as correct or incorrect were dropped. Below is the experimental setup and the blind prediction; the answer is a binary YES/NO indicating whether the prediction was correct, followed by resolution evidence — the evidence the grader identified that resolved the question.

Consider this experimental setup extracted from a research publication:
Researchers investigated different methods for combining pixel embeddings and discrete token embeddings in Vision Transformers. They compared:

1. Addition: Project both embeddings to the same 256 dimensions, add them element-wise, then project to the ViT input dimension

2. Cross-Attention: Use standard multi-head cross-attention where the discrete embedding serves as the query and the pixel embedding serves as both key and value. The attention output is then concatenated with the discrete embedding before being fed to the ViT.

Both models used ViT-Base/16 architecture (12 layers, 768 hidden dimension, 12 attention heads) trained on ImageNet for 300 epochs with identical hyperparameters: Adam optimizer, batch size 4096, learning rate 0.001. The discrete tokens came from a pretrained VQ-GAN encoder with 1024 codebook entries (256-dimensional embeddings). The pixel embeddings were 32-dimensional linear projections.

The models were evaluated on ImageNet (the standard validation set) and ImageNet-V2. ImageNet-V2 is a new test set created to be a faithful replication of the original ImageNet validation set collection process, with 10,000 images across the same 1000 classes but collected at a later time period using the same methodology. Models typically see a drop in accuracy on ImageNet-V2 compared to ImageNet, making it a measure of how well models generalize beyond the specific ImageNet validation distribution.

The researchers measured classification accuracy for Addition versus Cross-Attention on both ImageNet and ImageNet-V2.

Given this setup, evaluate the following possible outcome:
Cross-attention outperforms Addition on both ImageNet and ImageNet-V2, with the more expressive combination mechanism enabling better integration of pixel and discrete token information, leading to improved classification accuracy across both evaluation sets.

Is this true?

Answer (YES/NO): NO